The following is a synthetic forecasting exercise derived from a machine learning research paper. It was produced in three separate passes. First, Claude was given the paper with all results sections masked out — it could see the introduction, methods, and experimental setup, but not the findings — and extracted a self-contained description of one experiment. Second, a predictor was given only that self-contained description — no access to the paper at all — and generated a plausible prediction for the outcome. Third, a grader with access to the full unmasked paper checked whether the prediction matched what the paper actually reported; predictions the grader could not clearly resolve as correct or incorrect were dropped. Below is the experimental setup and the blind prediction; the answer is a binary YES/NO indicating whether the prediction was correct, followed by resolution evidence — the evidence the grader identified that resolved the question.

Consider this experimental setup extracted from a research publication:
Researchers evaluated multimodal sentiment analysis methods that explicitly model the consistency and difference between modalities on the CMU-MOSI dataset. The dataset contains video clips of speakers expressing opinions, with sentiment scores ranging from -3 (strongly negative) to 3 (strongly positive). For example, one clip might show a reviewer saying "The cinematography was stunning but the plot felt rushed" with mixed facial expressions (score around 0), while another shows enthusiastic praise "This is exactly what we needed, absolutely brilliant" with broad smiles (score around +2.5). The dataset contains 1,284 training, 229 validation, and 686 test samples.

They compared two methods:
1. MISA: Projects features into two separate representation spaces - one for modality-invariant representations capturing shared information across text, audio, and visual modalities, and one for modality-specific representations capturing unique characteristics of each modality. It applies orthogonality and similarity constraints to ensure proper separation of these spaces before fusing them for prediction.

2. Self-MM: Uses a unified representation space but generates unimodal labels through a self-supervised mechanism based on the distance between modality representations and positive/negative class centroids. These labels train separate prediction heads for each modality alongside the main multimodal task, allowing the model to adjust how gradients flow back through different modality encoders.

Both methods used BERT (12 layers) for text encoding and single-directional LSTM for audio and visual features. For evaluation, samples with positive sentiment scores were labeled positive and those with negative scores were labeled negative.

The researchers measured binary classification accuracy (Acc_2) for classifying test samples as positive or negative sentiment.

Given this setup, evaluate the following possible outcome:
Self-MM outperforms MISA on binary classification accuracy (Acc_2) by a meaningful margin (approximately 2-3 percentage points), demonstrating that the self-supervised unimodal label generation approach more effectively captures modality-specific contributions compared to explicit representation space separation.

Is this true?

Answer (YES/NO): NO